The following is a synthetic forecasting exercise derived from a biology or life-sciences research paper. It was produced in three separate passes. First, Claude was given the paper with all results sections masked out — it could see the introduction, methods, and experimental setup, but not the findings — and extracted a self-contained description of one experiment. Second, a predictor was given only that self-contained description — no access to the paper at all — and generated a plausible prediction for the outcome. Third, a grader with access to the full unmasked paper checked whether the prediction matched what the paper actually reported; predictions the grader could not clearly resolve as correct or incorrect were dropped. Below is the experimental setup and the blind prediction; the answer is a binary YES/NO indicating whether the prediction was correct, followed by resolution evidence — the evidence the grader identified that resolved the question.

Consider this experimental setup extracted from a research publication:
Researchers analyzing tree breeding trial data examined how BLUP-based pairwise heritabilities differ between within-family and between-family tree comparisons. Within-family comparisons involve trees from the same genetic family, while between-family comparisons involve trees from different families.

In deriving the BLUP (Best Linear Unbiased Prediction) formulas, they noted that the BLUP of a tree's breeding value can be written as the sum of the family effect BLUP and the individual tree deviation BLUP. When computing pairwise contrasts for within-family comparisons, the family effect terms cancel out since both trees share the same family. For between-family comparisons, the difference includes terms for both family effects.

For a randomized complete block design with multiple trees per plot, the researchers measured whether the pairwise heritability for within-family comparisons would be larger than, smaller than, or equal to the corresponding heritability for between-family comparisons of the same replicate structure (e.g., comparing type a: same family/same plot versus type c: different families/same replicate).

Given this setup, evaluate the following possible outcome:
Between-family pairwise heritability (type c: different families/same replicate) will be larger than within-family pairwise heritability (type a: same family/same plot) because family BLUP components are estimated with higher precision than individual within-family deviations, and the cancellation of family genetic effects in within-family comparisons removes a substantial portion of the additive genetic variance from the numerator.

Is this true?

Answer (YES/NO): YES